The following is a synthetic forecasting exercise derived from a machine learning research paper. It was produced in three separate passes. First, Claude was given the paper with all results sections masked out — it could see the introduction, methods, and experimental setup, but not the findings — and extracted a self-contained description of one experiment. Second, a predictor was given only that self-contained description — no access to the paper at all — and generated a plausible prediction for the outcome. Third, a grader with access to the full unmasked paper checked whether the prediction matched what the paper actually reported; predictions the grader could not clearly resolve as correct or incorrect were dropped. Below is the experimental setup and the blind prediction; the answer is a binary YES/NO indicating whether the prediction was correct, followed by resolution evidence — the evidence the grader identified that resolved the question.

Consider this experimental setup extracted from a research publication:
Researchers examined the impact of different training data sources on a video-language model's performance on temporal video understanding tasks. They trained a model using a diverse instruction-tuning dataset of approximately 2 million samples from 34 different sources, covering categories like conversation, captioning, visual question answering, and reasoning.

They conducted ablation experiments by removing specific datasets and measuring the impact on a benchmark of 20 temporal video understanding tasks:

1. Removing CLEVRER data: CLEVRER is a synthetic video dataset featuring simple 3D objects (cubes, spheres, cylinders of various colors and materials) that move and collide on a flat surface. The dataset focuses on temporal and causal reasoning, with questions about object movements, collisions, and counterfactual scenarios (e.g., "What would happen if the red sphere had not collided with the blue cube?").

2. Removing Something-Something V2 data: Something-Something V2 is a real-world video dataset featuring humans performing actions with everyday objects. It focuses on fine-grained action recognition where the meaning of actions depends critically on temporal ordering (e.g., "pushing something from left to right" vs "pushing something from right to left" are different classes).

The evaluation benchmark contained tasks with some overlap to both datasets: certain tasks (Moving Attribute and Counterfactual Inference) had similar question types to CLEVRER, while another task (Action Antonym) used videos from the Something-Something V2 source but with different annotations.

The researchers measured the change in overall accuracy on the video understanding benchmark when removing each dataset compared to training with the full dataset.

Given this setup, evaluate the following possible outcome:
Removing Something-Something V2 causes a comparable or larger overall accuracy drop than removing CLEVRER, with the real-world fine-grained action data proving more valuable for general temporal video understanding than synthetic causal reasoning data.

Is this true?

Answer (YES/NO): NO